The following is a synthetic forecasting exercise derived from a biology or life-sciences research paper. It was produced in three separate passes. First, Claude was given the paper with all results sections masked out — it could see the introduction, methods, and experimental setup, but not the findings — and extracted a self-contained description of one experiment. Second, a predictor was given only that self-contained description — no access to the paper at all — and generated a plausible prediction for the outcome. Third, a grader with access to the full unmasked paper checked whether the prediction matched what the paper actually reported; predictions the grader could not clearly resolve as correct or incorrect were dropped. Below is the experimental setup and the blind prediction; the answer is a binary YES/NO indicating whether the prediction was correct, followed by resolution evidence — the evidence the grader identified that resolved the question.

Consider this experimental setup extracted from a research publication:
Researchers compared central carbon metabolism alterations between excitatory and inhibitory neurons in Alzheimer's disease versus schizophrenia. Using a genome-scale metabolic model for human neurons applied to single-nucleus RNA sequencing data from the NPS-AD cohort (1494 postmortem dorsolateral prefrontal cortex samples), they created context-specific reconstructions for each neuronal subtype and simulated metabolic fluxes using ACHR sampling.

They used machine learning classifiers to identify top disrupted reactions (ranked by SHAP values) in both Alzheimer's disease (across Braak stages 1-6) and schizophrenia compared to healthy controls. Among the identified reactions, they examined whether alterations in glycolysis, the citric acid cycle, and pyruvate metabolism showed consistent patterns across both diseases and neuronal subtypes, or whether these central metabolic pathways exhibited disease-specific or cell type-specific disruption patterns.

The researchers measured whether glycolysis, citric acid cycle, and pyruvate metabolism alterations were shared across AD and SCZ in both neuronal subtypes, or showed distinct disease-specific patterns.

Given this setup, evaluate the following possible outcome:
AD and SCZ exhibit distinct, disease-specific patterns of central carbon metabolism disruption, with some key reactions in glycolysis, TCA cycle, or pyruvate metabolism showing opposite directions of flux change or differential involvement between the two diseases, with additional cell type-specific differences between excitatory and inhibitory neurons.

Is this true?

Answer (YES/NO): NO